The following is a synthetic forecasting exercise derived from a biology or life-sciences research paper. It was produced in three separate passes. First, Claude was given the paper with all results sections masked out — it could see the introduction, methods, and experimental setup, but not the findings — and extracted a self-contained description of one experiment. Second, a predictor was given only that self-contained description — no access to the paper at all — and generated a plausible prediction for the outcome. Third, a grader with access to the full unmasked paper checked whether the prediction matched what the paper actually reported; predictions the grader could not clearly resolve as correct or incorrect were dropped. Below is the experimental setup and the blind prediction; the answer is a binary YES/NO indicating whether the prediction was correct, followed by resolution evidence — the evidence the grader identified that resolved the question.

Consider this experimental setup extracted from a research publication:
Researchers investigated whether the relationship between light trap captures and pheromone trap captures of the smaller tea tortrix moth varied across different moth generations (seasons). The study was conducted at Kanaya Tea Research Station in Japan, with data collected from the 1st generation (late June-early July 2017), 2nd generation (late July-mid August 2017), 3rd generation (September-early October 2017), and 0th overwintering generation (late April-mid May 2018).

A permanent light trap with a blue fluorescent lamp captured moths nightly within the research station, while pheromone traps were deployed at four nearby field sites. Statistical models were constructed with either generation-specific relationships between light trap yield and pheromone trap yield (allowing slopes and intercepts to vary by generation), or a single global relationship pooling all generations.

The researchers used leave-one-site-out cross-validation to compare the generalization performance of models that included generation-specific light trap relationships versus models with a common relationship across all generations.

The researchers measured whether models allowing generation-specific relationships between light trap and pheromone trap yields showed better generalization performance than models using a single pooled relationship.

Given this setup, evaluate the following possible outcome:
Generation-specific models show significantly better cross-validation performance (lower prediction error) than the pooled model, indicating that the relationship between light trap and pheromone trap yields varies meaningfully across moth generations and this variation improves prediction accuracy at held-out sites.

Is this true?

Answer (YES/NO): YES